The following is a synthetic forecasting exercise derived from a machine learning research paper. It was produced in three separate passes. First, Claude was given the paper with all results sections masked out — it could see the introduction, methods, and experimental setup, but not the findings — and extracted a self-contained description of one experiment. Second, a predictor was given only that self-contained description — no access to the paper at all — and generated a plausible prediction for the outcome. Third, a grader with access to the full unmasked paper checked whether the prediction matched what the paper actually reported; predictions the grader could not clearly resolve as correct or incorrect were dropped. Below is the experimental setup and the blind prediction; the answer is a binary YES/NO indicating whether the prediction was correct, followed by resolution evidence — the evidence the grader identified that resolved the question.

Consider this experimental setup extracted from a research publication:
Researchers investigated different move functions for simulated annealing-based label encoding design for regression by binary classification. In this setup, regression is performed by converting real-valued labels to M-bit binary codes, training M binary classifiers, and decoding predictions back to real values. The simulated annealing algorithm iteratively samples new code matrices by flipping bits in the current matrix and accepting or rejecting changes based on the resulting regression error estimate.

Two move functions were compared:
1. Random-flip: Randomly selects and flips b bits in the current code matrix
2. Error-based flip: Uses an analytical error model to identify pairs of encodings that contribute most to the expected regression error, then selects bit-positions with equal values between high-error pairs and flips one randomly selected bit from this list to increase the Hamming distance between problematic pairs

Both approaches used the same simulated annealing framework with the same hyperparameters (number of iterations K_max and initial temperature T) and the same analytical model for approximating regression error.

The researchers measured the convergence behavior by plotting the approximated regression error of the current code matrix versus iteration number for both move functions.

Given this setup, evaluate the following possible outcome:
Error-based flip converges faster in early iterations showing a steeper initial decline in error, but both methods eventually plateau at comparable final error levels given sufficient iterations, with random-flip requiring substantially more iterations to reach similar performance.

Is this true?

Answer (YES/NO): NO